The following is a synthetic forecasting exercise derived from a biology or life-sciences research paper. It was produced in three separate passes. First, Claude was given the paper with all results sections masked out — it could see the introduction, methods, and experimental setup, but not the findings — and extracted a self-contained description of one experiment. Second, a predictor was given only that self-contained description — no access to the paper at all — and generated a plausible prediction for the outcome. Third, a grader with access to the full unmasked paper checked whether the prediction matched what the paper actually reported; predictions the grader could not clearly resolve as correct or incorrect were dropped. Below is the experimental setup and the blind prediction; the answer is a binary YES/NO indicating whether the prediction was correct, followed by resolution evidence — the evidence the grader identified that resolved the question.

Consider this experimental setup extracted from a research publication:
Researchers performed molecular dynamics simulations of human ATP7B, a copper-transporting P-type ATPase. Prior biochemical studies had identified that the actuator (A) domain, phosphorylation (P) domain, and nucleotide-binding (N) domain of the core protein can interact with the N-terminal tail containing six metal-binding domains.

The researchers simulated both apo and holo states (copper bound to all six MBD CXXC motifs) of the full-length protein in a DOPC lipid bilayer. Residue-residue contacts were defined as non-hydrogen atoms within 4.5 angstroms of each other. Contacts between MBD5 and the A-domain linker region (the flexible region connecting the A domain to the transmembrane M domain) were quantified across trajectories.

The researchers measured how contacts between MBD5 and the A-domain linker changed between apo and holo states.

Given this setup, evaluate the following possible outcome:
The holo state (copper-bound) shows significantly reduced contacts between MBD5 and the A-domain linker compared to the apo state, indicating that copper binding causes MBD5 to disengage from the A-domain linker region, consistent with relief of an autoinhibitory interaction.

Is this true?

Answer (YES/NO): NO